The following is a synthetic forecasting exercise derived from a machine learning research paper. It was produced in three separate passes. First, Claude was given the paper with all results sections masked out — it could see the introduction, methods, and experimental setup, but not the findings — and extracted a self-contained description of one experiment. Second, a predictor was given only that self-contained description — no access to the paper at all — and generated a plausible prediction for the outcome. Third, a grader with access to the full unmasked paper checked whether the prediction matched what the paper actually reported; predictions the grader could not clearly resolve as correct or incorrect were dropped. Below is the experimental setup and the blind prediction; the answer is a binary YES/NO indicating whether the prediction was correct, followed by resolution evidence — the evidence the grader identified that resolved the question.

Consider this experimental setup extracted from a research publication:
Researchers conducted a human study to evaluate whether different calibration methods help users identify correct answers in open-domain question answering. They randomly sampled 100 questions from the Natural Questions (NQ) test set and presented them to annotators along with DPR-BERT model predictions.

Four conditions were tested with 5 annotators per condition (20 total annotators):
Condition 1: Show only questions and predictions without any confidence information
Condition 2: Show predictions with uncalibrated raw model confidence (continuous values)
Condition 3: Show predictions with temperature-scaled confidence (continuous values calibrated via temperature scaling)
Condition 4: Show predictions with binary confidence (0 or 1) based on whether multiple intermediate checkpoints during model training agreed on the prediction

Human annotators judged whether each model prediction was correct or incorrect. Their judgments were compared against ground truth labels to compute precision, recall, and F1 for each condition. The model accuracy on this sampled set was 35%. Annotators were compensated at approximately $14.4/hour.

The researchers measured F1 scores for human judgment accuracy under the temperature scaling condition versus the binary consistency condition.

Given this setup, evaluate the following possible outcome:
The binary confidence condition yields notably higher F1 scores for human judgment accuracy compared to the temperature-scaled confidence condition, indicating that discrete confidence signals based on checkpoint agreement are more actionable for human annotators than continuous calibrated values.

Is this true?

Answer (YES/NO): YES